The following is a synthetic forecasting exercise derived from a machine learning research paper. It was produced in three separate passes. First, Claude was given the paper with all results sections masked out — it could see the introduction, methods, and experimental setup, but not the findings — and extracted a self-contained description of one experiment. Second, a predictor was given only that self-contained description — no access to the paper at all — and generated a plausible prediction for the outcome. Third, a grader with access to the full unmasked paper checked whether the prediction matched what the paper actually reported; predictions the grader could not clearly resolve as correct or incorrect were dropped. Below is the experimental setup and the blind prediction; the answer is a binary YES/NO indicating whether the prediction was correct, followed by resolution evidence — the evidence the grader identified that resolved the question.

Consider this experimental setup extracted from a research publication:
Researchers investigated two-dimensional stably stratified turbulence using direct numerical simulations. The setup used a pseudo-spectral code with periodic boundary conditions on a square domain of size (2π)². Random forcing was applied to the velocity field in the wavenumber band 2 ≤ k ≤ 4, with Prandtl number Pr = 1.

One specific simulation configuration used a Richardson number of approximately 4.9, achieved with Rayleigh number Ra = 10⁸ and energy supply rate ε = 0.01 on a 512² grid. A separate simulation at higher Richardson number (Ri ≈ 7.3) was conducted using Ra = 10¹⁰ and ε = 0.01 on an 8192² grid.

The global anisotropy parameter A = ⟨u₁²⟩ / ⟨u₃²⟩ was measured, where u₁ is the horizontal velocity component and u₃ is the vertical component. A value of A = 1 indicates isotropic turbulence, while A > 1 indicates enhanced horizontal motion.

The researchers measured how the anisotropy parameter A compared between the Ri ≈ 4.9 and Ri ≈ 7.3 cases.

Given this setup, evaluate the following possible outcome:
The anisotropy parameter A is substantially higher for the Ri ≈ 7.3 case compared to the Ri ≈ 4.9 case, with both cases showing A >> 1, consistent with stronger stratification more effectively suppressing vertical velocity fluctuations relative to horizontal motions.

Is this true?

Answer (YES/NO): NO